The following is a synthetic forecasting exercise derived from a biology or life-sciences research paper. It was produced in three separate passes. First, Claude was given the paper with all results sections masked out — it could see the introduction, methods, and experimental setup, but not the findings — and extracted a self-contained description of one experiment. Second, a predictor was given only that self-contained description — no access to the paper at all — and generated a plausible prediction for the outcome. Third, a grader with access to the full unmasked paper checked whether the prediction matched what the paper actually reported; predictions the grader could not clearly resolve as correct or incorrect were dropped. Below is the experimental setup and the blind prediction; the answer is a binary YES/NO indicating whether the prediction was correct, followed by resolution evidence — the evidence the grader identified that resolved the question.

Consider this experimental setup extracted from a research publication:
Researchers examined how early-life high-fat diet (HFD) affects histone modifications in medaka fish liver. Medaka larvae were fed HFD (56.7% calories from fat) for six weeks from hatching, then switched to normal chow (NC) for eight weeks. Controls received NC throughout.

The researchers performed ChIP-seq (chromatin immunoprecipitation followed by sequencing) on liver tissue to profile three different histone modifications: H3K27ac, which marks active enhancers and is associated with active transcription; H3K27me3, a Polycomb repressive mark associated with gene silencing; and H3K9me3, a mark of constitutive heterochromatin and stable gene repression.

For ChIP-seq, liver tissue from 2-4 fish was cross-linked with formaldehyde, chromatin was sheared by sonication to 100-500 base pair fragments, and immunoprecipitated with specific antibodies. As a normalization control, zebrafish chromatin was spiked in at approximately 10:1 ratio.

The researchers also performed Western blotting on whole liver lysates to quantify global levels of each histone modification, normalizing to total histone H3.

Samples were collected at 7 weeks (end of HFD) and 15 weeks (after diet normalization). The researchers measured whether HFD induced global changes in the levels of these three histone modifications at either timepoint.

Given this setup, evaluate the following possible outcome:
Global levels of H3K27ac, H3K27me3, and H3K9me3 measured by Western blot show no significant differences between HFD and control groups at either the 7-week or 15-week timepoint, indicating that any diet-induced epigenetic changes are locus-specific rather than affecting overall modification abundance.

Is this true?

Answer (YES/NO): YES